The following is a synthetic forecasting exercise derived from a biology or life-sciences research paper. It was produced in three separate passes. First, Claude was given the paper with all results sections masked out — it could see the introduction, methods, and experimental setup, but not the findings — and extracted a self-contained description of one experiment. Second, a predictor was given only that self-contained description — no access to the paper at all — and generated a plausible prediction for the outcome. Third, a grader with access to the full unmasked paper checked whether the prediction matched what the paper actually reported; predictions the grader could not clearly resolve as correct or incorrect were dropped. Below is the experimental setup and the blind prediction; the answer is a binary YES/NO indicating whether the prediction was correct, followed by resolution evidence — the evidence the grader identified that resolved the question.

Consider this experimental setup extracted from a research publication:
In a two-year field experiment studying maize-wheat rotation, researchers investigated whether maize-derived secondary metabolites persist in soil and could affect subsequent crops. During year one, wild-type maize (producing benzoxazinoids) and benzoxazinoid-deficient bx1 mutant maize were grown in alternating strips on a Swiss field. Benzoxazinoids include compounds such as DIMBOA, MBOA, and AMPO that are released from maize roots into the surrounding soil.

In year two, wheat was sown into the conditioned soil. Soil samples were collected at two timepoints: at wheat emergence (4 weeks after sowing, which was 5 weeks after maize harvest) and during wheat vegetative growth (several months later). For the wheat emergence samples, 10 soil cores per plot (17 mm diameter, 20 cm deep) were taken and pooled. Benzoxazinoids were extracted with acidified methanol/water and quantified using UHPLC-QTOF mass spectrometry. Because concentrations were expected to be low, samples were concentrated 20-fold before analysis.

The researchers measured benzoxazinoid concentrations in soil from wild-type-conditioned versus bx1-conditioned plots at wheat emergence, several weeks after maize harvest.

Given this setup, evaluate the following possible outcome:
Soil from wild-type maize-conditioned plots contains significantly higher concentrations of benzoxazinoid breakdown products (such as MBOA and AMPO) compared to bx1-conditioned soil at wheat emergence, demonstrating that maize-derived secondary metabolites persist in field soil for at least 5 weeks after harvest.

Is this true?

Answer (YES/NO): YES